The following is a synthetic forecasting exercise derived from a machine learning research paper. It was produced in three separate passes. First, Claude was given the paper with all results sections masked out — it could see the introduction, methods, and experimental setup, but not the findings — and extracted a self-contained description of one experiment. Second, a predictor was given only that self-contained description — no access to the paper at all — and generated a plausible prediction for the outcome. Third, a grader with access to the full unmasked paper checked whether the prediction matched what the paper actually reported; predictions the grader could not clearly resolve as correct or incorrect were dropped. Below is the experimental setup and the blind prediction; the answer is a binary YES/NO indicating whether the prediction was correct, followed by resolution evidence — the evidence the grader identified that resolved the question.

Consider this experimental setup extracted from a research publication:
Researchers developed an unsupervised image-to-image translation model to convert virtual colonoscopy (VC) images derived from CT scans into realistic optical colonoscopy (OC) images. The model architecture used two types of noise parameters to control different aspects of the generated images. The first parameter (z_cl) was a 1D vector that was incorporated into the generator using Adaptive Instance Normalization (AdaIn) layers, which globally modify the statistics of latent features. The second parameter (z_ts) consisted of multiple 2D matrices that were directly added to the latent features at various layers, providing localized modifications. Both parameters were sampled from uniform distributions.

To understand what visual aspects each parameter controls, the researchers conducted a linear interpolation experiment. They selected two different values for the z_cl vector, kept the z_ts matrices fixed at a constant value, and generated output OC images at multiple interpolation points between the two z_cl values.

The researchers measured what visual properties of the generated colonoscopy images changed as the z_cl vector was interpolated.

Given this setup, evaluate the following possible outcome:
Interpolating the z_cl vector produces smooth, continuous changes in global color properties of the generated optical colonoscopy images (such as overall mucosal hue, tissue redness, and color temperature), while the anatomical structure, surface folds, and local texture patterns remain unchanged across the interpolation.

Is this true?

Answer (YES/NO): NO